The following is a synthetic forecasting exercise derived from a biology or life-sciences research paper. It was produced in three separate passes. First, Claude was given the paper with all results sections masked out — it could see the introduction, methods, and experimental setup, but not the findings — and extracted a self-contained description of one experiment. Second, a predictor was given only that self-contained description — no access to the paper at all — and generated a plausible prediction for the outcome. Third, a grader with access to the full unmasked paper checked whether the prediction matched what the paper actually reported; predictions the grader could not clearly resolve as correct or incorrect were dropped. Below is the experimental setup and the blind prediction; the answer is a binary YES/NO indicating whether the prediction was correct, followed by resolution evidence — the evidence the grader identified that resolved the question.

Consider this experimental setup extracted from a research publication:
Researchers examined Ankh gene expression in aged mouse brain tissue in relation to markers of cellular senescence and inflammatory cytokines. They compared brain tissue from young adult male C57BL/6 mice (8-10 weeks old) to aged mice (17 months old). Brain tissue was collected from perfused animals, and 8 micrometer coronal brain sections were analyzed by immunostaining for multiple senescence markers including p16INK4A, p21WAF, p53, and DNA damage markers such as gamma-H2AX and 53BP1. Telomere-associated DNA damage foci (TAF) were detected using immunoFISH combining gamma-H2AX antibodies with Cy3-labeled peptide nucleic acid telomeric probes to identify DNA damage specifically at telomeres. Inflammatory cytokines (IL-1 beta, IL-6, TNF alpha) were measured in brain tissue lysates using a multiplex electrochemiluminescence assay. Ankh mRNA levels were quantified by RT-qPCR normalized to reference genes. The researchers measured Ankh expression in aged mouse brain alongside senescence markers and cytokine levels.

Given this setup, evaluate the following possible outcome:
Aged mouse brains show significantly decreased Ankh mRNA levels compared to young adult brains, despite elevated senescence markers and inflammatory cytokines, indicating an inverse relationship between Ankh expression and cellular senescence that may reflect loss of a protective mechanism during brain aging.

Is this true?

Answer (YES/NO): YES